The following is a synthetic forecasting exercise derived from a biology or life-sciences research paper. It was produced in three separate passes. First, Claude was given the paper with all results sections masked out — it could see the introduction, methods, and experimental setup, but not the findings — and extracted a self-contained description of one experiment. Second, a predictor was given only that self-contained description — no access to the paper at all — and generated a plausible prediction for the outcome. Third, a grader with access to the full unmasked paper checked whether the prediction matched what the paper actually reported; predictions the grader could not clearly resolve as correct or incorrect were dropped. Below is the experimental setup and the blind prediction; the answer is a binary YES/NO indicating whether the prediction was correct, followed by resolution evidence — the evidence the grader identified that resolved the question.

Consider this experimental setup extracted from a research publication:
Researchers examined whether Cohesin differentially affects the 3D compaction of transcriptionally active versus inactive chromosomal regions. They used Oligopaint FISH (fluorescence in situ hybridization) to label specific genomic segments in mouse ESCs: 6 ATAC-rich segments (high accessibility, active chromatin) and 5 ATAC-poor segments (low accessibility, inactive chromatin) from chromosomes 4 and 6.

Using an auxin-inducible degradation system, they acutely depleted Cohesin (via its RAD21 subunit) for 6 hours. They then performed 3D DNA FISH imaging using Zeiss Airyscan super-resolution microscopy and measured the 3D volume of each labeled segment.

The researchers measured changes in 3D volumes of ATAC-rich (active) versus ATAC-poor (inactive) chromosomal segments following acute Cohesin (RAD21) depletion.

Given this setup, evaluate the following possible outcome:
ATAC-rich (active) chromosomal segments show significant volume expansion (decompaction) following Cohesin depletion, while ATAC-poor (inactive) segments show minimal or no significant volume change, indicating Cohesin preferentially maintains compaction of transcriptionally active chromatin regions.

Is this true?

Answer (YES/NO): NO